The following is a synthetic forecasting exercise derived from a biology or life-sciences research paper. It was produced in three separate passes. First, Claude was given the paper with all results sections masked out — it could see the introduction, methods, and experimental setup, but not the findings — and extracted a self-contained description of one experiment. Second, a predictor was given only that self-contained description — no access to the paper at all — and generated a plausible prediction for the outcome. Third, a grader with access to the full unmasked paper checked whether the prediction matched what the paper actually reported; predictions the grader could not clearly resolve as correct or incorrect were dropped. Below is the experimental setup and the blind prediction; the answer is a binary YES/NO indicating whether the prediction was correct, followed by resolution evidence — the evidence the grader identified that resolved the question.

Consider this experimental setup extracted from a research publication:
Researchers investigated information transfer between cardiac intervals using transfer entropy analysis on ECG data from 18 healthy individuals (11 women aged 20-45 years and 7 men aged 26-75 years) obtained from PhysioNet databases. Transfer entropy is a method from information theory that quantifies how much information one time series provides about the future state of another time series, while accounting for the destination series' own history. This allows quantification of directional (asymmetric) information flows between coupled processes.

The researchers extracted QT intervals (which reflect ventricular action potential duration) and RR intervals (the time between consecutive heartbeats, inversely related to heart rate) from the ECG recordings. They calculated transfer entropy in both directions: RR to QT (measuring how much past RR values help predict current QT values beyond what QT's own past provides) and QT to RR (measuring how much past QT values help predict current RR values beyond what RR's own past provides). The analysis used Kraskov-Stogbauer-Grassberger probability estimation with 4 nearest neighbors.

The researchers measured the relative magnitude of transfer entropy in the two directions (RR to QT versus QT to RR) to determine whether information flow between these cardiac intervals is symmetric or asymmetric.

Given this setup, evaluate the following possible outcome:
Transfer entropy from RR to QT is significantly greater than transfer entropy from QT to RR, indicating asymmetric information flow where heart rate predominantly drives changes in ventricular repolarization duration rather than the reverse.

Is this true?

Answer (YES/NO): YES